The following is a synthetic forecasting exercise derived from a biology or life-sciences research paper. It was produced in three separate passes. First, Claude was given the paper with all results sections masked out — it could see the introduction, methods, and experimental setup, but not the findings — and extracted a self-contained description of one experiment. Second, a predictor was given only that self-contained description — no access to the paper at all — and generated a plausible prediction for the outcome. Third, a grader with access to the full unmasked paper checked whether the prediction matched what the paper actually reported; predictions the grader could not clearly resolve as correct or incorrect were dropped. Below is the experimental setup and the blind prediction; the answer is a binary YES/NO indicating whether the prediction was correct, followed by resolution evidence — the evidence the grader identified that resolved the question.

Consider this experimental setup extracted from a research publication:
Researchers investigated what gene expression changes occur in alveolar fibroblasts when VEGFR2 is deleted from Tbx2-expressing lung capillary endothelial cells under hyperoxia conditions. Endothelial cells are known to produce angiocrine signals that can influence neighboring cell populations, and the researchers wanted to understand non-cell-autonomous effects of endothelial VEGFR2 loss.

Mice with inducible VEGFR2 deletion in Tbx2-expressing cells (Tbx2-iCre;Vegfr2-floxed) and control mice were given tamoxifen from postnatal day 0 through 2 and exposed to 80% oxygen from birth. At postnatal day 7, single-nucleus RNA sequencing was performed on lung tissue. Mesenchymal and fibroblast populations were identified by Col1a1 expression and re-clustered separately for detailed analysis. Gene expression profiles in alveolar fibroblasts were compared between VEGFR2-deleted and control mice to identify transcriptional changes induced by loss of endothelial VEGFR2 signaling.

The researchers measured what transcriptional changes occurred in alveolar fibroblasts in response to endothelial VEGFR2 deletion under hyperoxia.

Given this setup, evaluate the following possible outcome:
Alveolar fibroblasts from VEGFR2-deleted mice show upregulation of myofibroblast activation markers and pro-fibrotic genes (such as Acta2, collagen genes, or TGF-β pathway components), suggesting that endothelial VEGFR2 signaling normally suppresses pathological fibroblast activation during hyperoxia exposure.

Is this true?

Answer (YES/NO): YES